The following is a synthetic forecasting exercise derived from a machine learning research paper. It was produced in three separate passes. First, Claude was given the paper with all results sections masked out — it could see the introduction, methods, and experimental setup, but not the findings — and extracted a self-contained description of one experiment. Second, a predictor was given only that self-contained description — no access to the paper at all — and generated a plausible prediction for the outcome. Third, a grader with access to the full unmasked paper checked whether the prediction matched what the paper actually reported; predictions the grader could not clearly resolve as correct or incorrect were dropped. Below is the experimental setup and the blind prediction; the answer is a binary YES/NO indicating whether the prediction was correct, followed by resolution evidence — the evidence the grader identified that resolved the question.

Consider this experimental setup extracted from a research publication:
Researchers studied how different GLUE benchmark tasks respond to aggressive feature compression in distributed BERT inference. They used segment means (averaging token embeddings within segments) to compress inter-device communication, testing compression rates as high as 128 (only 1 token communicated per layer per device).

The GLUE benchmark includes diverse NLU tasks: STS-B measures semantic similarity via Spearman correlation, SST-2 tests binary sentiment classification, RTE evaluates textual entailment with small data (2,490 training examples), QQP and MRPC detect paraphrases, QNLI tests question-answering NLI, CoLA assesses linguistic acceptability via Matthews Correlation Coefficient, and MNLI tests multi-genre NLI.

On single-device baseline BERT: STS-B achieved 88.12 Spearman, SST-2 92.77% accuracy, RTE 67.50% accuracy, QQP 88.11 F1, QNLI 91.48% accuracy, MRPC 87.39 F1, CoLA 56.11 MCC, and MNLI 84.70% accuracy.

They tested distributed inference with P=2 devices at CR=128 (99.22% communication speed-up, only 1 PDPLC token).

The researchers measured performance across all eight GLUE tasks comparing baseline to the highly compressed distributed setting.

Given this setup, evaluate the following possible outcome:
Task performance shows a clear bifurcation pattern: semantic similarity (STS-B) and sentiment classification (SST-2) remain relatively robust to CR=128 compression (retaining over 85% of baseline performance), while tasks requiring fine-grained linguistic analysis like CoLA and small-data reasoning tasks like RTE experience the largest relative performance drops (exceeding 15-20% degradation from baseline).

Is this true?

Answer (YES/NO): NO